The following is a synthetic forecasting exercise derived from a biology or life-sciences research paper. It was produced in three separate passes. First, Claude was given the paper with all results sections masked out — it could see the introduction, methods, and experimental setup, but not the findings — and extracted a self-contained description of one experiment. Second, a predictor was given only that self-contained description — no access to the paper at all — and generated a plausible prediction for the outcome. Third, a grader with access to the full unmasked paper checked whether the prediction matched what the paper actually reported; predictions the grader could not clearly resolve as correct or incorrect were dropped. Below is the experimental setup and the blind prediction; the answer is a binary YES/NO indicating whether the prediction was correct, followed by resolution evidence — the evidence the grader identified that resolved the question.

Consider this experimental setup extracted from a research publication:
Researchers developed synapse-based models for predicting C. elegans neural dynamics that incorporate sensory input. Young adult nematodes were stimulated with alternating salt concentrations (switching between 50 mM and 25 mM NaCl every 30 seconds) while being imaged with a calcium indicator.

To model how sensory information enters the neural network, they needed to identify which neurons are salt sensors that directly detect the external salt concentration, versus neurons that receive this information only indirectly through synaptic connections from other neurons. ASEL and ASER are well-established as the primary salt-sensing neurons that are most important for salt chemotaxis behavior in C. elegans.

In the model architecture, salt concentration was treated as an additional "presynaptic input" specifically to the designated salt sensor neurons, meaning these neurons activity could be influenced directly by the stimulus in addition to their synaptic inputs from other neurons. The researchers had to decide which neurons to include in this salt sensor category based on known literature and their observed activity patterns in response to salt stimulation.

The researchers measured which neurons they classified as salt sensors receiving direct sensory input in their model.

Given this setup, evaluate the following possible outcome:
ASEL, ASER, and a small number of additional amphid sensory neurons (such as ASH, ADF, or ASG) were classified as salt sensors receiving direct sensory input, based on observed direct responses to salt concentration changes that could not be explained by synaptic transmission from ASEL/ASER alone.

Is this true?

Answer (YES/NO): YES